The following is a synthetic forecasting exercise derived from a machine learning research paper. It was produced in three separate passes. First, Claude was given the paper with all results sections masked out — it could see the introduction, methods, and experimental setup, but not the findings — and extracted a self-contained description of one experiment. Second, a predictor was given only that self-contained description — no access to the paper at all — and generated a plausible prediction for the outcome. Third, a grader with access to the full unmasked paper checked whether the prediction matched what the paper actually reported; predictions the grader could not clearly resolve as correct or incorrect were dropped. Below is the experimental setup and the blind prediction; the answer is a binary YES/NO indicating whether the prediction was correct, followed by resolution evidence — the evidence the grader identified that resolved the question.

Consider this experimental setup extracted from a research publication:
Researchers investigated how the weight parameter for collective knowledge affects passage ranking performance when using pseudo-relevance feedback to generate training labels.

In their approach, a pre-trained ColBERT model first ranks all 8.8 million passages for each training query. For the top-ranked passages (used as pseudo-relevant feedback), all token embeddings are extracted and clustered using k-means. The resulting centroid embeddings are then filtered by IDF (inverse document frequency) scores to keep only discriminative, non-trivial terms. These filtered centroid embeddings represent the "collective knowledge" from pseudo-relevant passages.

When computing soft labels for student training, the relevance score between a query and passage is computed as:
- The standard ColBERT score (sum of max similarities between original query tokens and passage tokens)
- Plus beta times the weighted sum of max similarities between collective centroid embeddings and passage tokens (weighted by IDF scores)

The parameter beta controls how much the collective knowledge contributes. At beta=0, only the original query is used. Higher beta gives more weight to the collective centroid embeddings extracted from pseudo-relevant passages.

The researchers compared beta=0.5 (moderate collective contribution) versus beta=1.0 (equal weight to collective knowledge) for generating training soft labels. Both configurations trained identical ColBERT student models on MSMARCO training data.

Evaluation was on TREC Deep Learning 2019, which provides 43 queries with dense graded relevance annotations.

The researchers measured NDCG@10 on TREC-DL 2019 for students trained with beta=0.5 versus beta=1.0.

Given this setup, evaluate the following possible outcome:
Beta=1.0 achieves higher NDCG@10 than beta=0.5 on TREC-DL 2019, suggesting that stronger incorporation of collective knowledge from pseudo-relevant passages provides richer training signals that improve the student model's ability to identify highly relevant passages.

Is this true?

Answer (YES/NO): YES